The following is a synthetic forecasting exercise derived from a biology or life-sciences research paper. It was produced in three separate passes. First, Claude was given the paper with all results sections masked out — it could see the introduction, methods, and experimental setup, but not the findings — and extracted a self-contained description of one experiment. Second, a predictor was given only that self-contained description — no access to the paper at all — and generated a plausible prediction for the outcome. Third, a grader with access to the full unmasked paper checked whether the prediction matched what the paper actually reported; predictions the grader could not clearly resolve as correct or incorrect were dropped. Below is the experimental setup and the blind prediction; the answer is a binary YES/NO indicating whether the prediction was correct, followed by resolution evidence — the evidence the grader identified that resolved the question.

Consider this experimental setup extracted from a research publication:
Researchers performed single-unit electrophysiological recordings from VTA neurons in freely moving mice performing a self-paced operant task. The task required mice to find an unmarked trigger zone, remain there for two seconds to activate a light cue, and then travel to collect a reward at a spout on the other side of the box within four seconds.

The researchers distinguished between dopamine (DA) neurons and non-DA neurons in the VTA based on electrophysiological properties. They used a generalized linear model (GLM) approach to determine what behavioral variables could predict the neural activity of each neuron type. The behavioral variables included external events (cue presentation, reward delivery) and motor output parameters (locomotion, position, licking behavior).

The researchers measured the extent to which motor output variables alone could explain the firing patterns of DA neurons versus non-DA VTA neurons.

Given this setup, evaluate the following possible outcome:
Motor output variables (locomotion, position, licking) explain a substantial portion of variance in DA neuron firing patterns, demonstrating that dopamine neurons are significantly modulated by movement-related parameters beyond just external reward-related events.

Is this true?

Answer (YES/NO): YES